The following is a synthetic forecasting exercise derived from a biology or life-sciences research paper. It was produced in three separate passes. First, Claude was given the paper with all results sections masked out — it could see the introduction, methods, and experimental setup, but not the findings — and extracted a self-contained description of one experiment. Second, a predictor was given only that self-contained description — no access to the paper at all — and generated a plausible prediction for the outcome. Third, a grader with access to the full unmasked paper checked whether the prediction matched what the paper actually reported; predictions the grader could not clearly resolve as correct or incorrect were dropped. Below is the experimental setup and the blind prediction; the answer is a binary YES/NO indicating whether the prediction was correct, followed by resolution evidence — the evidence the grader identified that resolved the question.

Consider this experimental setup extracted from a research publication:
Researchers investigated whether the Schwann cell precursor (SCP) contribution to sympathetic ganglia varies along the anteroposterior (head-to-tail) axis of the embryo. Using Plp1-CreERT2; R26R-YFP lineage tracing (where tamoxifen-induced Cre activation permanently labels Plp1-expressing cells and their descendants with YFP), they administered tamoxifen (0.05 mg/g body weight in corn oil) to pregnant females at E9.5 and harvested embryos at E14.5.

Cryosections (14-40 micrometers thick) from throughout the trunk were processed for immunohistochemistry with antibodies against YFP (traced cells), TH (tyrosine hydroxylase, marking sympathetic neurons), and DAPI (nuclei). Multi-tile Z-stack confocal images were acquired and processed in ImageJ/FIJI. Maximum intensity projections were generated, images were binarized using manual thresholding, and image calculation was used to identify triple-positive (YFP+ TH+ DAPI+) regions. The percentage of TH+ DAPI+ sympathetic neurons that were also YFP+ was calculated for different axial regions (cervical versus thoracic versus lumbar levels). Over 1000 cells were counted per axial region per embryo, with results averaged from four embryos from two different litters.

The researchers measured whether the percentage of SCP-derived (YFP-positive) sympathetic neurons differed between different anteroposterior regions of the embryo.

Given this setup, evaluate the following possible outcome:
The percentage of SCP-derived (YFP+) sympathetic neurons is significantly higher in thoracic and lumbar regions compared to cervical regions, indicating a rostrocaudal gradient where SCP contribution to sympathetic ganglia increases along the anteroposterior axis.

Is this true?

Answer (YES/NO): YES